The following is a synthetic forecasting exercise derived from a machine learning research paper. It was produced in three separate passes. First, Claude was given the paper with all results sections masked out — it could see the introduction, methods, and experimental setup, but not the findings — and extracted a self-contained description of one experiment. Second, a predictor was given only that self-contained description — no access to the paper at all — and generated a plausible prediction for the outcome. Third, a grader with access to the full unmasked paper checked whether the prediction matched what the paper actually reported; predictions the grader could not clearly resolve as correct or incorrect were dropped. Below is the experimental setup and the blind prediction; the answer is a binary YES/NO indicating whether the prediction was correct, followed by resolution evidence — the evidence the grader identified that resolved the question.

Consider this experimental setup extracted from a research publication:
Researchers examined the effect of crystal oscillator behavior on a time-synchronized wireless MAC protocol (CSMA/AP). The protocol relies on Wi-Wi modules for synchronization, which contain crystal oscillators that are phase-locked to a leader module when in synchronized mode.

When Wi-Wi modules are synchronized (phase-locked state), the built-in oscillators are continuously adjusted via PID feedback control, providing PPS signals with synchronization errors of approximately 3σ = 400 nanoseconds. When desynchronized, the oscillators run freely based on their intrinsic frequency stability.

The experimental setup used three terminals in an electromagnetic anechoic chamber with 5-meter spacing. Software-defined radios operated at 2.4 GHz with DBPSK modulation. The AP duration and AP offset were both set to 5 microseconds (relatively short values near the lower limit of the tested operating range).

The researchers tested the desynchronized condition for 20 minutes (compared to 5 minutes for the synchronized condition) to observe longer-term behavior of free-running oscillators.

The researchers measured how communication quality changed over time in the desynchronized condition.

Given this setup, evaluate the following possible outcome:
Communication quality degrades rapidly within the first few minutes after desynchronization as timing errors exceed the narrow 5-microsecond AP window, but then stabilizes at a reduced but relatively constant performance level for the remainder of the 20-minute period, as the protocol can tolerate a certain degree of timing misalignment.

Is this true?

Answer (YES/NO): NO